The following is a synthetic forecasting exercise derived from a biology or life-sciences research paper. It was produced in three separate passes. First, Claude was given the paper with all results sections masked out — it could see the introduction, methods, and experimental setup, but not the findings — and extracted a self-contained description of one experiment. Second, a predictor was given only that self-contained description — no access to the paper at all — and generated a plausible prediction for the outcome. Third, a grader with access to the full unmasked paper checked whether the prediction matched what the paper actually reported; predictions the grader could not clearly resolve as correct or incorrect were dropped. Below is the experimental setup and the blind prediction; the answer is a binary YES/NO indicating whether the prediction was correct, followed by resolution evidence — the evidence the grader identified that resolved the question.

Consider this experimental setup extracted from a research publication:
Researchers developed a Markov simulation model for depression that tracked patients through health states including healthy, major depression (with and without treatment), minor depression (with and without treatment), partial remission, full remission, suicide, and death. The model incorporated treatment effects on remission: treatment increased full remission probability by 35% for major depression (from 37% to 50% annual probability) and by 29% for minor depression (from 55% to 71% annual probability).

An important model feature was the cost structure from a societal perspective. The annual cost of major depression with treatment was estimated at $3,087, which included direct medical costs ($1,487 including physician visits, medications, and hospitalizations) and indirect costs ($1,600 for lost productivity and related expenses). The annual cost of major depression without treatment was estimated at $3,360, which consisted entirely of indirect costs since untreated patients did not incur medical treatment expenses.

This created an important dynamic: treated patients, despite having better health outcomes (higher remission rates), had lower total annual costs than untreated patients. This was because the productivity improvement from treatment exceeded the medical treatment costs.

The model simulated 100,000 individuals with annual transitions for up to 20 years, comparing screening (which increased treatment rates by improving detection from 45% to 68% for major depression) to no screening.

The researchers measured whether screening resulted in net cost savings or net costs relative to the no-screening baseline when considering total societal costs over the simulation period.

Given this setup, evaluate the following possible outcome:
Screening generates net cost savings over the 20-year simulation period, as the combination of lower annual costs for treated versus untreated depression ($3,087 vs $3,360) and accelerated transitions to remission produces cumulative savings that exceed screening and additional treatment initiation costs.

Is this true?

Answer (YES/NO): NO